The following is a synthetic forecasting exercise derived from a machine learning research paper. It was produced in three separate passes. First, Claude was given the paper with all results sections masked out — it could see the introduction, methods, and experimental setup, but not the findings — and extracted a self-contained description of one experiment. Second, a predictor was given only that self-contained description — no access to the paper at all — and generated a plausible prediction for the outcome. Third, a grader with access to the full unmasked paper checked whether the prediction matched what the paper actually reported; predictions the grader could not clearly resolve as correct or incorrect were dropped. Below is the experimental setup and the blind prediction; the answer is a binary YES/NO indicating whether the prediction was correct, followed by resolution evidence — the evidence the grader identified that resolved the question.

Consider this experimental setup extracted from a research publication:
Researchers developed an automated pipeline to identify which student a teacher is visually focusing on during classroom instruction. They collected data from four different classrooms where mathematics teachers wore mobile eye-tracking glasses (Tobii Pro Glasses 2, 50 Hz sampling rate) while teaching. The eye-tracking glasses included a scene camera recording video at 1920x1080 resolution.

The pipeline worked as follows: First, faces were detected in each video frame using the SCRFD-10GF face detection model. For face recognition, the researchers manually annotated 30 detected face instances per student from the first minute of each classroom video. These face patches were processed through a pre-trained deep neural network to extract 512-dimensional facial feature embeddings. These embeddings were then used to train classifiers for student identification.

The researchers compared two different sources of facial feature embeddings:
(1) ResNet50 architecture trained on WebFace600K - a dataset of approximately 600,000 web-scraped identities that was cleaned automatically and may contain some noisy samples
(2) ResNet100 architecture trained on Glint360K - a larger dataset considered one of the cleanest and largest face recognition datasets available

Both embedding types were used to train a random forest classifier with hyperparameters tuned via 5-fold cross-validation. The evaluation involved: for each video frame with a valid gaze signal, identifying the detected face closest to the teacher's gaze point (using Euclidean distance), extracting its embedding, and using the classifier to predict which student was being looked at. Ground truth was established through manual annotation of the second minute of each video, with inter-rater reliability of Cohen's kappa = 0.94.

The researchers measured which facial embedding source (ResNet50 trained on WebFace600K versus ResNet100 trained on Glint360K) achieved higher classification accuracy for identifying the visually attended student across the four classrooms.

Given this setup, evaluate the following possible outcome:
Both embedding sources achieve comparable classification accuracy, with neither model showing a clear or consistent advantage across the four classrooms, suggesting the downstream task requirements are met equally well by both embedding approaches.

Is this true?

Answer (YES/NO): NO